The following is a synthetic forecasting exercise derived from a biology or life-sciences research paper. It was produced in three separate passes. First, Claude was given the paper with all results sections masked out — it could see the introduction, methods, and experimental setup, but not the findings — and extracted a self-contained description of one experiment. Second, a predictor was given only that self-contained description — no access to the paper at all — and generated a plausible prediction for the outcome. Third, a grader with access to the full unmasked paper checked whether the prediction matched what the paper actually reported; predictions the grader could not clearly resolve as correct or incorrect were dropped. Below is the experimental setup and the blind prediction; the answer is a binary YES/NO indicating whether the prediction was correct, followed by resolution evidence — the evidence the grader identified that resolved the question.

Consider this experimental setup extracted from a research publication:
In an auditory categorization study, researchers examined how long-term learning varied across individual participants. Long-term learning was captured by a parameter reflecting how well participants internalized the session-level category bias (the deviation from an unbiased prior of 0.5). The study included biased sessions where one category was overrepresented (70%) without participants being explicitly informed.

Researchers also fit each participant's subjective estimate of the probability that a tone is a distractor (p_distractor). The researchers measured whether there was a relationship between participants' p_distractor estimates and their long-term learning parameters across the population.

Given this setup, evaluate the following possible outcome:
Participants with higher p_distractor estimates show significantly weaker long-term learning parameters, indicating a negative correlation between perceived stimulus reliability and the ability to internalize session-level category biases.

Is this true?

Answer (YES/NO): YES